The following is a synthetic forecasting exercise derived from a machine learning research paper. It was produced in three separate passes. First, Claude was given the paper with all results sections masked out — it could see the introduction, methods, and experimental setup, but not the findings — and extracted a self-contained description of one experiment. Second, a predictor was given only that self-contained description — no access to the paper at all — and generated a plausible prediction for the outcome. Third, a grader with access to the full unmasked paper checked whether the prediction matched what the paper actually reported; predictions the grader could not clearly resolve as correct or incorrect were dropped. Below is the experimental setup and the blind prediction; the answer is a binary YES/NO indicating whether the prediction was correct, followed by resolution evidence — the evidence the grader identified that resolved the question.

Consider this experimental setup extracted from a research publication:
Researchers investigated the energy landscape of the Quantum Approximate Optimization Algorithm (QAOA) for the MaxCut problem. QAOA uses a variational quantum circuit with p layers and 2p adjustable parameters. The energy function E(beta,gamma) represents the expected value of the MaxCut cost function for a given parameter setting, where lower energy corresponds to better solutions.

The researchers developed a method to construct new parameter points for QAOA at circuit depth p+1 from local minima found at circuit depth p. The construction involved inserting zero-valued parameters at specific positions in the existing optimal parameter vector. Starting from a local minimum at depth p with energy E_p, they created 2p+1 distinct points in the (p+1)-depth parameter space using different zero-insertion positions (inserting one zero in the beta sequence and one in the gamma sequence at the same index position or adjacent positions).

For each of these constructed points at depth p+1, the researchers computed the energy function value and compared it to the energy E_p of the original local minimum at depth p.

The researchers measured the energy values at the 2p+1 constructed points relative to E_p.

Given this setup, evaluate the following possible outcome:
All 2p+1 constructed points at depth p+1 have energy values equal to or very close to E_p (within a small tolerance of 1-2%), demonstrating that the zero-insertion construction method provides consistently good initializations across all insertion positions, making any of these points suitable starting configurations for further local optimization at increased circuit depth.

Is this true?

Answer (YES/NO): YES